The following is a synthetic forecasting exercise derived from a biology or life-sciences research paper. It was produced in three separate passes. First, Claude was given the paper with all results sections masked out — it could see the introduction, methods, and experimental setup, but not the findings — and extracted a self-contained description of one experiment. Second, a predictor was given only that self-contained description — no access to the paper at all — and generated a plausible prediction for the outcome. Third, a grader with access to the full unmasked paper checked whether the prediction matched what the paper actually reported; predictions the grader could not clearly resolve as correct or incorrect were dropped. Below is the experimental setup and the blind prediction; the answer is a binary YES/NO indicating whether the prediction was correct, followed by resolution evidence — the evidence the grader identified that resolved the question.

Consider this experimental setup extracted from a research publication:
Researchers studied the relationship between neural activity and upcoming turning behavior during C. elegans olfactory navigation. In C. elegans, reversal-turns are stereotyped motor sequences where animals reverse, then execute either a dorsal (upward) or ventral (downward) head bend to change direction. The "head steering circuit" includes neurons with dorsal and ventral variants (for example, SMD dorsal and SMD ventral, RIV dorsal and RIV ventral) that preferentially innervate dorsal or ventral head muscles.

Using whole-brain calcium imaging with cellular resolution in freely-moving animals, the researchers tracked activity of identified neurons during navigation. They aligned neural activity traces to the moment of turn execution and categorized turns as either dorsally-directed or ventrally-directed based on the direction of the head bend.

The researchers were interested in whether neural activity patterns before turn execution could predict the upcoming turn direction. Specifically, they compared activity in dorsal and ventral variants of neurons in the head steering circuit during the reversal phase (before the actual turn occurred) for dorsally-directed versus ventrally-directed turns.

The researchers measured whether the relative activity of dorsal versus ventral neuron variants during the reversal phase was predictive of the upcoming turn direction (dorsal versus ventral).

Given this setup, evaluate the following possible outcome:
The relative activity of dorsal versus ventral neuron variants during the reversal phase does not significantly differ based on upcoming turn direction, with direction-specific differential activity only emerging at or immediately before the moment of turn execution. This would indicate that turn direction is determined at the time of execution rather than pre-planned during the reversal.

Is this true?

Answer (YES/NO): NO